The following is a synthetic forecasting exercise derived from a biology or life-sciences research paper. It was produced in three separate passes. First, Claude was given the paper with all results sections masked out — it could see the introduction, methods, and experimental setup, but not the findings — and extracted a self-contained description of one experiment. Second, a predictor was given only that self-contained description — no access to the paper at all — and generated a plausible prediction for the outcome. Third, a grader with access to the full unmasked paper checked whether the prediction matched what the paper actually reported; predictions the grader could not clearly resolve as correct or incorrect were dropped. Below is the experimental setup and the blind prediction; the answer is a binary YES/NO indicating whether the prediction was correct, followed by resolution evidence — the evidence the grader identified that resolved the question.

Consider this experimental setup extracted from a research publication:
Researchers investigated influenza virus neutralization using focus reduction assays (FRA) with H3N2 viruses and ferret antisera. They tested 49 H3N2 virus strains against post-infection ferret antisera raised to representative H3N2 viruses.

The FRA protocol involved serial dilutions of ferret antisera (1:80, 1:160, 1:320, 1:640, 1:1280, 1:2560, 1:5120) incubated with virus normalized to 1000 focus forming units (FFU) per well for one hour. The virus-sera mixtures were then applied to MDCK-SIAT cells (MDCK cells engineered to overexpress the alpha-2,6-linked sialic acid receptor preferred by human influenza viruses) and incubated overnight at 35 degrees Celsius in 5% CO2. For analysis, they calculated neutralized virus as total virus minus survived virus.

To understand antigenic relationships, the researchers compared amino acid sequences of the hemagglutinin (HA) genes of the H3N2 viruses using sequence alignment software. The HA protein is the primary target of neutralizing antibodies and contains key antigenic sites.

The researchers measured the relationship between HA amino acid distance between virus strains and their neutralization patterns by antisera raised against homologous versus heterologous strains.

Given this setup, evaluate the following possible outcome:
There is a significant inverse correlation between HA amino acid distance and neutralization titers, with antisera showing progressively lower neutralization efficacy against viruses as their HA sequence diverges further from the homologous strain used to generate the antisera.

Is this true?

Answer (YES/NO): NO